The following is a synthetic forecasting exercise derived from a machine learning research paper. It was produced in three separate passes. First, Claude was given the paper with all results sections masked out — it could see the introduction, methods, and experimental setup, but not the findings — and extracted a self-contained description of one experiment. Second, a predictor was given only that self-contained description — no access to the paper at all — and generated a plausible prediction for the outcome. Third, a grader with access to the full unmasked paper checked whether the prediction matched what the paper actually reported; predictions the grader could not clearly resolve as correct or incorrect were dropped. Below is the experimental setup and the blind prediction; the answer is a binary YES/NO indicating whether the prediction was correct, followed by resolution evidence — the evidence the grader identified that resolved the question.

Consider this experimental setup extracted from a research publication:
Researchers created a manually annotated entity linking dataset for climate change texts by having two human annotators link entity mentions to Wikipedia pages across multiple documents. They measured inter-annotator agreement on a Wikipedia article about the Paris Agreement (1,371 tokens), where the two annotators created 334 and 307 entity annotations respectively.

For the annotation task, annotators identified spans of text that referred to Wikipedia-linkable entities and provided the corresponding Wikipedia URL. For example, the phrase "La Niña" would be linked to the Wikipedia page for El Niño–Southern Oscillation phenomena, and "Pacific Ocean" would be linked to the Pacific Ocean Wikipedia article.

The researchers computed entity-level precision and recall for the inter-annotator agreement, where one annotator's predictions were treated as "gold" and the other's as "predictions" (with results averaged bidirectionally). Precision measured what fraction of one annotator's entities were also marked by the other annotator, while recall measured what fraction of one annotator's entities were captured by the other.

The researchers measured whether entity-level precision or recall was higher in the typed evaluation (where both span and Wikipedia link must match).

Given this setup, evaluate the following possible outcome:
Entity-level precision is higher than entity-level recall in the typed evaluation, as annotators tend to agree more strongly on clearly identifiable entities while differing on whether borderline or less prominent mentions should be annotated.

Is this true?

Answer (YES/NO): YES